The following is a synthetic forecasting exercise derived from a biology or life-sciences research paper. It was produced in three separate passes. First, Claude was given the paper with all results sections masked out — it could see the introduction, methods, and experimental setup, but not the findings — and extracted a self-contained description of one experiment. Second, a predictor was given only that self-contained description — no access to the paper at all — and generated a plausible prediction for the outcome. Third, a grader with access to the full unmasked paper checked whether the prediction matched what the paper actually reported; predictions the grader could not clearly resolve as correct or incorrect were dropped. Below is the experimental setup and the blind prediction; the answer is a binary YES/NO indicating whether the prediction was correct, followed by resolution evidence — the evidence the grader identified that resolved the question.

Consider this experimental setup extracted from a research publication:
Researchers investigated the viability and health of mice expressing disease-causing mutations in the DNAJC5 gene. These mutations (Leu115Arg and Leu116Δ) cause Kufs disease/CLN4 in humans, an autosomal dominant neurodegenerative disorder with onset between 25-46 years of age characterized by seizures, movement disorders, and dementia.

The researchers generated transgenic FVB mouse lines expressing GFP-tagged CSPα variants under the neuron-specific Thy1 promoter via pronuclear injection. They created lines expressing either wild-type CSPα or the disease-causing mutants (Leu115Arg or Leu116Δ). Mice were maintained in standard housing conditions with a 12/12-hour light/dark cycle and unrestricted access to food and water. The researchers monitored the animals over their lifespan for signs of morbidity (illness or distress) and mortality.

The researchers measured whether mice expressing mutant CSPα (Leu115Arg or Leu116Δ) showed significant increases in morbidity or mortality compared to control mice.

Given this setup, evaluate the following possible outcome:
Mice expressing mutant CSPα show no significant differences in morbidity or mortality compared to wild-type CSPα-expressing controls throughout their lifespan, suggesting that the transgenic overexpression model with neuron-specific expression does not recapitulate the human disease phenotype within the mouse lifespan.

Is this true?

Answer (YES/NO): YES